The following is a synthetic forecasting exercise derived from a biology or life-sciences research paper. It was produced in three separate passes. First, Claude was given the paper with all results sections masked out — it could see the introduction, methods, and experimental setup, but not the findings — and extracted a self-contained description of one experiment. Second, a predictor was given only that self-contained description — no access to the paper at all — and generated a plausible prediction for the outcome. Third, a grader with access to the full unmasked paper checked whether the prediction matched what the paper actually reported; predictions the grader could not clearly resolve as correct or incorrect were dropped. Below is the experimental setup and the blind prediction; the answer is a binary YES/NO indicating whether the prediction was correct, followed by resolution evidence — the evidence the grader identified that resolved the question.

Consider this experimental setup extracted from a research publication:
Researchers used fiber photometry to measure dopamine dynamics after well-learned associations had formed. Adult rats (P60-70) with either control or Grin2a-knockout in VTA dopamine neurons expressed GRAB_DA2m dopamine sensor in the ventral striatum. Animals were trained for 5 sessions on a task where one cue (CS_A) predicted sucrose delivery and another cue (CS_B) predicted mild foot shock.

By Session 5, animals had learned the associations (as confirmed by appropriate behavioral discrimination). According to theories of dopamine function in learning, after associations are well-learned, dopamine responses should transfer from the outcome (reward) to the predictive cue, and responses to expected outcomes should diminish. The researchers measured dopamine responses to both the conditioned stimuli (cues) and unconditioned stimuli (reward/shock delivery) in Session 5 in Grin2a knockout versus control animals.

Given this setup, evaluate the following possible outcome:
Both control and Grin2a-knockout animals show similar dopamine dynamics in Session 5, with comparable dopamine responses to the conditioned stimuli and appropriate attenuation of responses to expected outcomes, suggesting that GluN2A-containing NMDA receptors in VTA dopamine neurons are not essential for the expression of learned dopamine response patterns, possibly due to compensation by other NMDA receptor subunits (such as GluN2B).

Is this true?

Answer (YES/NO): YES